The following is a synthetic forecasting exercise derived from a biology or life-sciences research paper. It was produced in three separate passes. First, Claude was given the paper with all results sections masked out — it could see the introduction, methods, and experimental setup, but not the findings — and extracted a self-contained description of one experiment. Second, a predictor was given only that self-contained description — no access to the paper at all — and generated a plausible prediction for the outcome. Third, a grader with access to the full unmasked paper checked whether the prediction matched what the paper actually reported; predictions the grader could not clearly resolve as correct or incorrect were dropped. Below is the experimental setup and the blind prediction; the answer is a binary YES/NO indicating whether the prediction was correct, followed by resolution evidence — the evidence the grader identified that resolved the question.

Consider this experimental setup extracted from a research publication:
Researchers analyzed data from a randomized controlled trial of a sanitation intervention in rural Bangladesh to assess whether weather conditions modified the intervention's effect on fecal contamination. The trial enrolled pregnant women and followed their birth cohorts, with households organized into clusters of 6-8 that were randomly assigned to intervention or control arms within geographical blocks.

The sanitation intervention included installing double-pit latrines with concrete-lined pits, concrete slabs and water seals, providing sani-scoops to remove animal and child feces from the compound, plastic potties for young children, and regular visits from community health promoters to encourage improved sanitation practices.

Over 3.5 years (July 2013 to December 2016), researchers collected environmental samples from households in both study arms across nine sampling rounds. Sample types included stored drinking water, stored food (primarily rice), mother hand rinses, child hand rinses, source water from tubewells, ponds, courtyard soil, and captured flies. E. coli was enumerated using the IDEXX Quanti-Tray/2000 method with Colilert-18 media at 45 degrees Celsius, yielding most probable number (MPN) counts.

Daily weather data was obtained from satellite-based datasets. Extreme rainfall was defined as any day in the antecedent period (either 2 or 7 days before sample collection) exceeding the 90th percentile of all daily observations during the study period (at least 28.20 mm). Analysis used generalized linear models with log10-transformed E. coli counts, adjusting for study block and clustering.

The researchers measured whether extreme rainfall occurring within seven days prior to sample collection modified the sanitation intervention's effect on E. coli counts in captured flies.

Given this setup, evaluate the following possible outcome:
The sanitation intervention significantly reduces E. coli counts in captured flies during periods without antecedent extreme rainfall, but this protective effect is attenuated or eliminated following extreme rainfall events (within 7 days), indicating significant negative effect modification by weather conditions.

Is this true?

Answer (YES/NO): NO